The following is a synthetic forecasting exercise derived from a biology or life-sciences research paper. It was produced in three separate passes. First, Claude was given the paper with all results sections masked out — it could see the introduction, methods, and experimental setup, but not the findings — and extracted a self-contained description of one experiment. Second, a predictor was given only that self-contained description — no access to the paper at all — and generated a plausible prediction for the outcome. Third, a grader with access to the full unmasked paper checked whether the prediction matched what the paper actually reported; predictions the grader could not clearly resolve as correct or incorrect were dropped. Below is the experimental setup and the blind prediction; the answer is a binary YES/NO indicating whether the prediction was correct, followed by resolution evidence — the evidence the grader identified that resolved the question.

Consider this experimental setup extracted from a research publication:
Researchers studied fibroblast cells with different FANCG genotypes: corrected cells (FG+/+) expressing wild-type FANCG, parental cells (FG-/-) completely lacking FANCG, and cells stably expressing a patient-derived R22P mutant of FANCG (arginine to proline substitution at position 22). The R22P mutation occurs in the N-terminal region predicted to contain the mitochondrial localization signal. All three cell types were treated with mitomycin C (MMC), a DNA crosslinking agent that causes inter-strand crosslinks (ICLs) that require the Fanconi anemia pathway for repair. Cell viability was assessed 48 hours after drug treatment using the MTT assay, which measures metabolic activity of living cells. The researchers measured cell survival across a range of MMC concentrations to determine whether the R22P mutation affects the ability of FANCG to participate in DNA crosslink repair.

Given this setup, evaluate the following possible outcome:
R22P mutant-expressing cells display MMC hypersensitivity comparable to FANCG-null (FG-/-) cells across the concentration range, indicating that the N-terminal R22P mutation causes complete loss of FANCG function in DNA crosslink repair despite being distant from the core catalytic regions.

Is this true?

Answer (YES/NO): NO